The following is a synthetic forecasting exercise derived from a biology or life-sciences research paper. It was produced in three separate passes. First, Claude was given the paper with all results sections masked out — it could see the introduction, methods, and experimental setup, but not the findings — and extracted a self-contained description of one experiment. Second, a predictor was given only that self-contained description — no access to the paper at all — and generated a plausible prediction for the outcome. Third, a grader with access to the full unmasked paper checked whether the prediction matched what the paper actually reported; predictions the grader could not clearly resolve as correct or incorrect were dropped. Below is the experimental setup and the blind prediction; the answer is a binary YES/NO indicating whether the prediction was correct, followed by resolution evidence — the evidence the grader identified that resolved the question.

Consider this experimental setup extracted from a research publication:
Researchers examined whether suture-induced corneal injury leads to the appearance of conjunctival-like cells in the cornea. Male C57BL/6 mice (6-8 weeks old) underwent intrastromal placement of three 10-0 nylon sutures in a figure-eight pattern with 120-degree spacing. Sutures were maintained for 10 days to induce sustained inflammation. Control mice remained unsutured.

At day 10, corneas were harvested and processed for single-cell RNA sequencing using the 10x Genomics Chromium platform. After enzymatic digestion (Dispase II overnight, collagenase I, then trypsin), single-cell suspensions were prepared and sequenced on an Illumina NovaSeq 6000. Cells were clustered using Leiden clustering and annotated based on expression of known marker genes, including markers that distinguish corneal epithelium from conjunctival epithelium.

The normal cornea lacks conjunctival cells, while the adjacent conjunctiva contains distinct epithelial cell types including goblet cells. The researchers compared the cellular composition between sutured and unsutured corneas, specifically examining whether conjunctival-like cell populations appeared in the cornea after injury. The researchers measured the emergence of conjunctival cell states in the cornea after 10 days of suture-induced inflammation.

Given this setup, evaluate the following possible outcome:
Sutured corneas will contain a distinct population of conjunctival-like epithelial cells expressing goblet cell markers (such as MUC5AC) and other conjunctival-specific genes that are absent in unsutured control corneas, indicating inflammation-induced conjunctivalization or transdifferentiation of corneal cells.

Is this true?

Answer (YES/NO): YES